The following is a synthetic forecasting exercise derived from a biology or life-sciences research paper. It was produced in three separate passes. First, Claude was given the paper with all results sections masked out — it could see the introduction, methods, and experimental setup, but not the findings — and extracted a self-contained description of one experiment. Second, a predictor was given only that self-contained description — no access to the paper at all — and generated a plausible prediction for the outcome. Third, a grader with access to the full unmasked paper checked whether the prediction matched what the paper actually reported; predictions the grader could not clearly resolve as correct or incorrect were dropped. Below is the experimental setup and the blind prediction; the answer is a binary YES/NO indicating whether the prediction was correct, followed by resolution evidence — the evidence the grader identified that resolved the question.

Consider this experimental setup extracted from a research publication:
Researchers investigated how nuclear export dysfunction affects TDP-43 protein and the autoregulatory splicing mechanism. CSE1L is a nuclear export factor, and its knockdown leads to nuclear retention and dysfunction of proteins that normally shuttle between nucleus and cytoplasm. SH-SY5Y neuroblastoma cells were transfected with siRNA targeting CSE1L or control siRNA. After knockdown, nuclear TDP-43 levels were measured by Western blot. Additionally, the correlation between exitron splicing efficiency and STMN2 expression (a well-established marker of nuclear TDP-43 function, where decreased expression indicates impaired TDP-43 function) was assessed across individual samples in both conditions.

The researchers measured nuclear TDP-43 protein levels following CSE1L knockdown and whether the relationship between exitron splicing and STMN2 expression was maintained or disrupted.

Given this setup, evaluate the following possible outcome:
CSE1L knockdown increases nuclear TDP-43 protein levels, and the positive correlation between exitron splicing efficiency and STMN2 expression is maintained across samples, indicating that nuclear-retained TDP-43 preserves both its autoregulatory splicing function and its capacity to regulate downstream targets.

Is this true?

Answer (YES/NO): NO